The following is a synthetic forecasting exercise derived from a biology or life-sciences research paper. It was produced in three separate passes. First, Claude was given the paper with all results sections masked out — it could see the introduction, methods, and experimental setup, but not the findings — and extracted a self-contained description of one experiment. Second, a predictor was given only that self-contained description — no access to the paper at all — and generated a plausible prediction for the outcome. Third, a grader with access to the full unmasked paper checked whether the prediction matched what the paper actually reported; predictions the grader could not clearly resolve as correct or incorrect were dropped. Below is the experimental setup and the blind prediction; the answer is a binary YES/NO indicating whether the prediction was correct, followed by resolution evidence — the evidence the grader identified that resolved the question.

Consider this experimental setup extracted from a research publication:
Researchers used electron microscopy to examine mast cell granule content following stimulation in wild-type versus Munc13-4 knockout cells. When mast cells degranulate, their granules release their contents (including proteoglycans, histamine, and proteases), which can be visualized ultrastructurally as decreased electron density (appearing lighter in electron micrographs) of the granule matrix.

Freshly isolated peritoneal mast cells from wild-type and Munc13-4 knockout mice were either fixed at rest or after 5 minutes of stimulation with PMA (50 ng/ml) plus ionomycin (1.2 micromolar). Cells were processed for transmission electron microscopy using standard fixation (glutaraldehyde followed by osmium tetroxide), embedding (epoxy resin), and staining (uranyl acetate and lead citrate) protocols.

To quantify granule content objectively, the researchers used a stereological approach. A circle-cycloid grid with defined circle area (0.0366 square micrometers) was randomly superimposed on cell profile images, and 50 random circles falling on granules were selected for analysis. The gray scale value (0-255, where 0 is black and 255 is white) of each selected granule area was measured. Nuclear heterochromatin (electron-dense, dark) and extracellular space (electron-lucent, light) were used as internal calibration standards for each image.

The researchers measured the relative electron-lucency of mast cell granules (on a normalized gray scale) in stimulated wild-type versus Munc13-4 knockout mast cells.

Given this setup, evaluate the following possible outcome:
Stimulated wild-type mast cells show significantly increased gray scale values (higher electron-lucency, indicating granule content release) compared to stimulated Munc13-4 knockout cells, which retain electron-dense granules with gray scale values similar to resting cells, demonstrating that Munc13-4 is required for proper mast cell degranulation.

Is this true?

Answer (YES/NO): YES